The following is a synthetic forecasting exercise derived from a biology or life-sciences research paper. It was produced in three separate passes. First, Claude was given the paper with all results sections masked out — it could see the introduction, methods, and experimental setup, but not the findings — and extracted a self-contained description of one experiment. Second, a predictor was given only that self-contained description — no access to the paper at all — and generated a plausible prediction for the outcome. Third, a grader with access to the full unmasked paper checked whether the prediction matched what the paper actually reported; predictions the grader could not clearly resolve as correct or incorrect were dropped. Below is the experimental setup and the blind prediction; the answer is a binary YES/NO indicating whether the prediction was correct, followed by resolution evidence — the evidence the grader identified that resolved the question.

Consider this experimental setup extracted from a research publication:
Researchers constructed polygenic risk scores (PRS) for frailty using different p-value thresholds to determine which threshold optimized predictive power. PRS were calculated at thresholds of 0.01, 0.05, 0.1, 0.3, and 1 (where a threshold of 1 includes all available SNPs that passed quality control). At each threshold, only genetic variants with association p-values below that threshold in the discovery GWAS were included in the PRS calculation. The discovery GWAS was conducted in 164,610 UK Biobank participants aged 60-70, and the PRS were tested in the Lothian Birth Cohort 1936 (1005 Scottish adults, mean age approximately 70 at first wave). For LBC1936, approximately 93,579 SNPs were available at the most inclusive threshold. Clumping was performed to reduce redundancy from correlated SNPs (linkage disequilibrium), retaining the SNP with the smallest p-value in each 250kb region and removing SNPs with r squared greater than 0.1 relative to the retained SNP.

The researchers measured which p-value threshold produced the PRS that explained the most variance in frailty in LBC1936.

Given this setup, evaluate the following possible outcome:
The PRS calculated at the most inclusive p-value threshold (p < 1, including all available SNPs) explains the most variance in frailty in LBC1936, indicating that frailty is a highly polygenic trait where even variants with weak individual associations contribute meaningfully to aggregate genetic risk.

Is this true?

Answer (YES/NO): NO